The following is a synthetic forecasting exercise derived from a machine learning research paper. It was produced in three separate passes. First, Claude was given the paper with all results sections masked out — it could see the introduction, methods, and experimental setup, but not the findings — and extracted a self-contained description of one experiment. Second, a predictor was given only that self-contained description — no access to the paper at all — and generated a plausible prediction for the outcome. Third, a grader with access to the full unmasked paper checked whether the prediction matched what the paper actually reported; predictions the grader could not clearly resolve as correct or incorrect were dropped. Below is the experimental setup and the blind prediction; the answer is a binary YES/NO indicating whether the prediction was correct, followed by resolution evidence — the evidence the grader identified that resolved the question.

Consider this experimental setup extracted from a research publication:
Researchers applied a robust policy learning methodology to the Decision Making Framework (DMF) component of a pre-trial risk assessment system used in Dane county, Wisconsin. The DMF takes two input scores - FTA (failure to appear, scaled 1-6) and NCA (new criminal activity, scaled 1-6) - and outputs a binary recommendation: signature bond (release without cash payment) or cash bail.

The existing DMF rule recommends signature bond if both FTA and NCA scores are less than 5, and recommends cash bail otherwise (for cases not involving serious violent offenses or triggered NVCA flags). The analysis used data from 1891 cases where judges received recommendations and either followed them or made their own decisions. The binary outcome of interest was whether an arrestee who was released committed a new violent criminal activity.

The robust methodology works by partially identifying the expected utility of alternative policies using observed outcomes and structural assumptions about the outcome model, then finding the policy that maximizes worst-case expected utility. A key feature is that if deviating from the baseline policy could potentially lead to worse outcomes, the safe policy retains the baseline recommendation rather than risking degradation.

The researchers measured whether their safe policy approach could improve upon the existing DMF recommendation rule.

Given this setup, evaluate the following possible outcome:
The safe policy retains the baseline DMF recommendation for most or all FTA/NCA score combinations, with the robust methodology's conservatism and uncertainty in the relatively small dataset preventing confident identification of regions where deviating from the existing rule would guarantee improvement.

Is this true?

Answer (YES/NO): YES